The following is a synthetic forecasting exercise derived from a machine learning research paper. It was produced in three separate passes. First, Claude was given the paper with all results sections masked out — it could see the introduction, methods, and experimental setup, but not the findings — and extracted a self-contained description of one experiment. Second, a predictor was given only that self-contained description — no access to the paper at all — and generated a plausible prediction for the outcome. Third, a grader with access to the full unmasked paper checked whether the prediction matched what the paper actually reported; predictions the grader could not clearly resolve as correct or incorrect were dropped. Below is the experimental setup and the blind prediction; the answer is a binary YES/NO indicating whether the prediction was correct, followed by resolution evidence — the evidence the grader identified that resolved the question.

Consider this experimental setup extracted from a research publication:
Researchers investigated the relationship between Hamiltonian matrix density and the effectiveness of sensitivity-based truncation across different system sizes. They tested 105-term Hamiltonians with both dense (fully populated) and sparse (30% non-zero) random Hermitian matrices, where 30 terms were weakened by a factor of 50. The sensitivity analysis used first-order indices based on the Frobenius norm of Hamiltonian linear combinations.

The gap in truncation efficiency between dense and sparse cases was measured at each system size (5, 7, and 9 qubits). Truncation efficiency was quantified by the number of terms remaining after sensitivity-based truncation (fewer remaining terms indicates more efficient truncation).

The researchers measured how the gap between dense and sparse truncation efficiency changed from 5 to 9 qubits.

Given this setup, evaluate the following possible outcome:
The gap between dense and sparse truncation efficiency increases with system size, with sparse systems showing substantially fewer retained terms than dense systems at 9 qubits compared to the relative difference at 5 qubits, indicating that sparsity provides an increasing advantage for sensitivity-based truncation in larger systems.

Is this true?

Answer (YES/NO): NO